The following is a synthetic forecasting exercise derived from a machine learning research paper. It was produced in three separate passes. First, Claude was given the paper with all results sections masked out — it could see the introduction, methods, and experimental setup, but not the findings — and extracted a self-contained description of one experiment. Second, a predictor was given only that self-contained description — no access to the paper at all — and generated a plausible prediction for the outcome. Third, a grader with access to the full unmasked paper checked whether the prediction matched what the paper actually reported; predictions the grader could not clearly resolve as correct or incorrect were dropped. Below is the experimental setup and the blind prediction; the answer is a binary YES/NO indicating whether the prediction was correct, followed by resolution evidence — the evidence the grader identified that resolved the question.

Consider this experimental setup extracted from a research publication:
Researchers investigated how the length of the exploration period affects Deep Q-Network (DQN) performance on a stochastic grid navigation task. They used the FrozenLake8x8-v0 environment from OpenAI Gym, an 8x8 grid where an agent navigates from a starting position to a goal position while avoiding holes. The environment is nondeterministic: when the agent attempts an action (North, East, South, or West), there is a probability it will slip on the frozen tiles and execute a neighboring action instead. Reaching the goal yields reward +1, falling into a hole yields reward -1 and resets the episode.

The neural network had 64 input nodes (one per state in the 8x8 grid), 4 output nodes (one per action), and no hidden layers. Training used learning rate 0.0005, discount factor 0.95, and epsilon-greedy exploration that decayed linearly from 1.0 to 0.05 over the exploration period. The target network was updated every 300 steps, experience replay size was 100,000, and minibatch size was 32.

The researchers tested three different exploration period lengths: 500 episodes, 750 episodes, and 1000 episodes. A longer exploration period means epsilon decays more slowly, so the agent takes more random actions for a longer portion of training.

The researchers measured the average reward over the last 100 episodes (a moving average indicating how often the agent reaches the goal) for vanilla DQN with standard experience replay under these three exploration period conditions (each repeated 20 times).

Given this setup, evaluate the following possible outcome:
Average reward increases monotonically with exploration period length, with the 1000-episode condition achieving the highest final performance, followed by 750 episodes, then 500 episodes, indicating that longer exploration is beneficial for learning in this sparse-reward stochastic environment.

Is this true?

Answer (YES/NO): NO